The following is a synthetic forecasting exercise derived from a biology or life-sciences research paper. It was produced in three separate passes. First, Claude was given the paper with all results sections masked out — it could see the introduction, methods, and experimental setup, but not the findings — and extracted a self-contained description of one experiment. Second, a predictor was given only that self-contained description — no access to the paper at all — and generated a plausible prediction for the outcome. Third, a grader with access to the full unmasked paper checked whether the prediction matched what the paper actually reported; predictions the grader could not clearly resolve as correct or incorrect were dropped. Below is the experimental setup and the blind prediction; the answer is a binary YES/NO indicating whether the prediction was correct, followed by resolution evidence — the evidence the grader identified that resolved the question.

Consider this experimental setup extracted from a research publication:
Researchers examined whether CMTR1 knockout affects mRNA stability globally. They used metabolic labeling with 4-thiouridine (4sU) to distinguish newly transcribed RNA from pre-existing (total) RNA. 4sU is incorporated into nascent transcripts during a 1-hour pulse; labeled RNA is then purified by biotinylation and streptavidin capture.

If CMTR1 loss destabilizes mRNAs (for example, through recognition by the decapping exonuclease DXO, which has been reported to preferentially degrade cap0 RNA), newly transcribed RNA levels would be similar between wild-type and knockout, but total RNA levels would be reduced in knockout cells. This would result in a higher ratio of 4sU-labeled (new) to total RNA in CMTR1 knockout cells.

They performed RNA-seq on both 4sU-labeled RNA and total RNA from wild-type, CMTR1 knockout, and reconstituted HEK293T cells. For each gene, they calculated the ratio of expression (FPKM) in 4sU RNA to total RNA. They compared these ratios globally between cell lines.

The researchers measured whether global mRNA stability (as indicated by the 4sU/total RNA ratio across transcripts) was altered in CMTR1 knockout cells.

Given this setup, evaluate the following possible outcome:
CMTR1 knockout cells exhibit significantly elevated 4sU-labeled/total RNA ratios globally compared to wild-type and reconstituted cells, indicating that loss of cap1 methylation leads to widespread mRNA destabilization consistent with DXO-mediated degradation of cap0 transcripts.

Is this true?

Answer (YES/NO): NO